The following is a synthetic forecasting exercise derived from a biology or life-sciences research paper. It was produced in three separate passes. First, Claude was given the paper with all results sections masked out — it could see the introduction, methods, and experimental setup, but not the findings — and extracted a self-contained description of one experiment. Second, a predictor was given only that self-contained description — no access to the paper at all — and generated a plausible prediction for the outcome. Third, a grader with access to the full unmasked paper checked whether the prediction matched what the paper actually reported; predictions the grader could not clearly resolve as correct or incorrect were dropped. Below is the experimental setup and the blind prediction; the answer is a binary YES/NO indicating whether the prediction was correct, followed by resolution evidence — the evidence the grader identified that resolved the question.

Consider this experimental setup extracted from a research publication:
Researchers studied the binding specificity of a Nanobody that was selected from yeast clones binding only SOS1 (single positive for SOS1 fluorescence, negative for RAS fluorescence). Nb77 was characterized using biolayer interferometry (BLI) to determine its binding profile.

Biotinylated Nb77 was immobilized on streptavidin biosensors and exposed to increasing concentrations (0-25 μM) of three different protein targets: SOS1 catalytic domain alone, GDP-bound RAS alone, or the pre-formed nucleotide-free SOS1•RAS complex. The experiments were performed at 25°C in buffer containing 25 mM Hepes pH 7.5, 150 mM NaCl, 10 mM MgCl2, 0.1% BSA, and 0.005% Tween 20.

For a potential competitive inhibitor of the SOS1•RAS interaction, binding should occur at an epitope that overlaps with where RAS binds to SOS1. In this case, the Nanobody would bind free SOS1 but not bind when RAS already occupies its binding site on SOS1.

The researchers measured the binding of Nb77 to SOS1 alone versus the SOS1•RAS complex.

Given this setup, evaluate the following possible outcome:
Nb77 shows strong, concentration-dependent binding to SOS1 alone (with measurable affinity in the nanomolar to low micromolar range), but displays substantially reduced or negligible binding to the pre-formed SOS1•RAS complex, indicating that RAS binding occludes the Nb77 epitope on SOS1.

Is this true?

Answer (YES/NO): YES